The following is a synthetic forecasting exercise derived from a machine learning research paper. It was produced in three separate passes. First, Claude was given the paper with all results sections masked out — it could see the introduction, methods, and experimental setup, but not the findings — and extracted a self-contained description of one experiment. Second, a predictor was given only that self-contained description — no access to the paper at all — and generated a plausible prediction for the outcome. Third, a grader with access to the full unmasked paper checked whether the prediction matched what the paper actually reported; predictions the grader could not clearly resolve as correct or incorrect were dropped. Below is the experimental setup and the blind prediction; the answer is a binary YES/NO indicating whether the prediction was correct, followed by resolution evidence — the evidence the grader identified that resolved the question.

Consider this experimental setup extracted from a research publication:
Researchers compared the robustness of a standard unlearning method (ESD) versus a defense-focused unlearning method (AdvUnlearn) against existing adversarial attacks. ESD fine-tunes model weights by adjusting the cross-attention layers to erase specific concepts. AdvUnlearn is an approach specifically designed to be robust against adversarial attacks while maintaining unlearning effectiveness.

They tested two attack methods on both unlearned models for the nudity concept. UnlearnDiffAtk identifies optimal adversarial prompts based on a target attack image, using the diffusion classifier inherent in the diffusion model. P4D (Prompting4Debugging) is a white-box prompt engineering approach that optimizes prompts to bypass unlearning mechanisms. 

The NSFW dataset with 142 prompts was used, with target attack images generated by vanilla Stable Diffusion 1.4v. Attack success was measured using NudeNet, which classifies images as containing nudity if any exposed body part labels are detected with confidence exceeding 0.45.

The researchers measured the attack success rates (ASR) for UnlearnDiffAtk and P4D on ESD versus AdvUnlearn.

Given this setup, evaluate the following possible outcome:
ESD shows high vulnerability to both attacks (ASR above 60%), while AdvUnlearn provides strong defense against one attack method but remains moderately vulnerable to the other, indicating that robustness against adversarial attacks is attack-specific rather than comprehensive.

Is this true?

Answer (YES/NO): NO